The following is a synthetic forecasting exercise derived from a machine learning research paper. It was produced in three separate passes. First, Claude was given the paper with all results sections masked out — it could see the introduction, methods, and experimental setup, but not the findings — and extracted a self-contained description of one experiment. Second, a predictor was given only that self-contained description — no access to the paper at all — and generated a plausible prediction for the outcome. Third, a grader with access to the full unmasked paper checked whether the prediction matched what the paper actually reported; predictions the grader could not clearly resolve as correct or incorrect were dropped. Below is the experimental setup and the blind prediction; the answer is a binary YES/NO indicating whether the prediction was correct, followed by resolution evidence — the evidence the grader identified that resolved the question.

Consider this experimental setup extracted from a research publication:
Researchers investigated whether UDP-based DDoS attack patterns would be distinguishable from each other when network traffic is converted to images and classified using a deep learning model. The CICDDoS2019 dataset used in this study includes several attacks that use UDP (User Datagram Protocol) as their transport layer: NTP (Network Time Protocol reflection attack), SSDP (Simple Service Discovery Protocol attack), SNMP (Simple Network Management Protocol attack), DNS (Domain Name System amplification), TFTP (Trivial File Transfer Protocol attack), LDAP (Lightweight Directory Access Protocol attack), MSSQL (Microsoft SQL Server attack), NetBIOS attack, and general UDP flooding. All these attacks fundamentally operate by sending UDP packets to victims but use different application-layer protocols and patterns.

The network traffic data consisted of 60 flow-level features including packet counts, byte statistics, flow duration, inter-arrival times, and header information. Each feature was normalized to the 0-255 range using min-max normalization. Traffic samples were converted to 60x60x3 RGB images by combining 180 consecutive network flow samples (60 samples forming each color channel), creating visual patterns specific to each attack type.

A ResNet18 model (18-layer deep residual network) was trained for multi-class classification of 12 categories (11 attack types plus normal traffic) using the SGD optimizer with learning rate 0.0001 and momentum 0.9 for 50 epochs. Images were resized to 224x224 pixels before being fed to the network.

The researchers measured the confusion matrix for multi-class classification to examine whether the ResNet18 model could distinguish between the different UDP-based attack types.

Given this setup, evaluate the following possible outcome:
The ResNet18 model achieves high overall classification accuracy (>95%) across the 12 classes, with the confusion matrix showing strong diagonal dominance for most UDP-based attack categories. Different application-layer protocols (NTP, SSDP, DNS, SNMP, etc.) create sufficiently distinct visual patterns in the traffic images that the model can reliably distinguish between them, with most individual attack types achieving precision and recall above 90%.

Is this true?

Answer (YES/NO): NO